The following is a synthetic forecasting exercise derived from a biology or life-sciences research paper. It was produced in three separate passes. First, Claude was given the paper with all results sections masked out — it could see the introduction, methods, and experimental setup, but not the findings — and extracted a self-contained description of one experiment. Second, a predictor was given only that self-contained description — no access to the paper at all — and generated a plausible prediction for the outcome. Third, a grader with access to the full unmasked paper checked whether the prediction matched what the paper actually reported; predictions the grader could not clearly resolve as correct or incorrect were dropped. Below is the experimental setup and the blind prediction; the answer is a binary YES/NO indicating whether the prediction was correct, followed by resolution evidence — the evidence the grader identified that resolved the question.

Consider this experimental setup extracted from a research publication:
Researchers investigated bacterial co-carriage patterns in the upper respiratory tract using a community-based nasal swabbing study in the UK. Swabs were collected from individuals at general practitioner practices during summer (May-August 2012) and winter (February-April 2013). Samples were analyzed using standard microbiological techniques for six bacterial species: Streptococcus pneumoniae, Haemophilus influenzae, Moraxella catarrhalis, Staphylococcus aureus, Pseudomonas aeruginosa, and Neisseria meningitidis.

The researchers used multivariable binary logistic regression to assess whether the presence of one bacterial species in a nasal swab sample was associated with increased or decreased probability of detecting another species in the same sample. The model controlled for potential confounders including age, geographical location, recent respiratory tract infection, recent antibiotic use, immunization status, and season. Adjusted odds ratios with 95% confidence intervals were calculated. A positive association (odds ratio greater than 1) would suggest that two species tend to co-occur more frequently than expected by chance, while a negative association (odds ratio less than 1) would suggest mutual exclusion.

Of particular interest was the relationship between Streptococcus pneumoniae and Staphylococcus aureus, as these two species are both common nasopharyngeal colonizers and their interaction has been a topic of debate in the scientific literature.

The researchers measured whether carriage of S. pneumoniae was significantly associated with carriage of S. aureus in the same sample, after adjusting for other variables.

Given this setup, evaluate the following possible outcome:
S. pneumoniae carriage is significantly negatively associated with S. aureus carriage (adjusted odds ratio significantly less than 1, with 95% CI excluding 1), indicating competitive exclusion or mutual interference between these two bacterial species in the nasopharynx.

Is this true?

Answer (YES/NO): NO